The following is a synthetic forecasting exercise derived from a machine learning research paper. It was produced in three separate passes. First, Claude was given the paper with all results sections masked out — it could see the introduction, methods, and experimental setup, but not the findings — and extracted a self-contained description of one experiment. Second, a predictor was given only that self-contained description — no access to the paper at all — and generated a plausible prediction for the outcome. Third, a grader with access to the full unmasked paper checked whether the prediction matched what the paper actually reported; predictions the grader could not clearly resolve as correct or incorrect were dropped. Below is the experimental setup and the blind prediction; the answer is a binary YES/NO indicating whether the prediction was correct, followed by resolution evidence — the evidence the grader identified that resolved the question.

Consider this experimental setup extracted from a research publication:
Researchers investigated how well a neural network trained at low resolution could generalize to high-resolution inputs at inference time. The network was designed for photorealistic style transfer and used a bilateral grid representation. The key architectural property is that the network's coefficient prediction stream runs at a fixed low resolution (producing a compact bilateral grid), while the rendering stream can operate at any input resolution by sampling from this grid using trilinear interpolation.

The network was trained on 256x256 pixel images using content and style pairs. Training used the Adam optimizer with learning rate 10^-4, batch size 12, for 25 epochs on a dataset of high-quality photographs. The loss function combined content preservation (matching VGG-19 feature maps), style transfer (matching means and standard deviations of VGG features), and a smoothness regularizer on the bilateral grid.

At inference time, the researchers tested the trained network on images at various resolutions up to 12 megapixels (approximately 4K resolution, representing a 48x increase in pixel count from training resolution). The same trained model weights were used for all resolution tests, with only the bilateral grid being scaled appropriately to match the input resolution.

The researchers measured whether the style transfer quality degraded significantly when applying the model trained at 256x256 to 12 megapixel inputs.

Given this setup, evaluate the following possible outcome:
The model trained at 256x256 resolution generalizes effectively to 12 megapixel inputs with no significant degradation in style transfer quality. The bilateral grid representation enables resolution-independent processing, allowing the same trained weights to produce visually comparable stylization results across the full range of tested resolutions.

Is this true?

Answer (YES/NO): YES